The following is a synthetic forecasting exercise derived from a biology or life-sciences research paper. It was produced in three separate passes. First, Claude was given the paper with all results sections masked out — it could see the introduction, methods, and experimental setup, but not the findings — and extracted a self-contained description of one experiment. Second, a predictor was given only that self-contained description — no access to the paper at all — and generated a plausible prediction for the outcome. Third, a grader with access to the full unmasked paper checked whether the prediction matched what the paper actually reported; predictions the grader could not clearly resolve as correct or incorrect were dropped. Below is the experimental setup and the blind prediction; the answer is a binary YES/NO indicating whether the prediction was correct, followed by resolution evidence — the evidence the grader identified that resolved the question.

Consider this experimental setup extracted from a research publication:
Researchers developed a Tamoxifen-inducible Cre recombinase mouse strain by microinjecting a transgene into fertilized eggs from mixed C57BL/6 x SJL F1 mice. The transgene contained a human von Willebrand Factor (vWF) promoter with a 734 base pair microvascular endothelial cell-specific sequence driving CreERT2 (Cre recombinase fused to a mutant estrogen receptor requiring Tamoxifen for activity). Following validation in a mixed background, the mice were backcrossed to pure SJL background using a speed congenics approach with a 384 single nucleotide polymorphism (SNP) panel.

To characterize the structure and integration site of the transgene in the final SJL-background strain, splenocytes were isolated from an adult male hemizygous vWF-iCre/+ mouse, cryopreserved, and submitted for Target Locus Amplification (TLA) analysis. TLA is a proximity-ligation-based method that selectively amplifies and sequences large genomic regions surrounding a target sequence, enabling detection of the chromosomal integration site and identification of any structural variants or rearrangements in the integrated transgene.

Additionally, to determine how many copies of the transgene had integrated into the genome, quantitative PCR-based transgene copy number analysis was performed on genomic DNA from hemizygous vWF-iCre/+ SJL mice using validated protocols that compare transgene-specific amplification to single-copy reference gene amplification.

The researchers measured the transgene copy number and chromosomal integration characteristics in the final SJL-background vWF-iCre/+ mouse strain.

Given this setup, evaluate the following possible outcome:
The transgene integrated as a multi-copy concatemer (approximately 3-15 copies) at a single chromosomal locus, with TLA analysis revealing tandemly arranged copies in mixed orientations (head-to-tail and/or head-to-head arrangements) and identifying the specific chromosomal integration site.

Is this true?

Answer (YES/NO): NO